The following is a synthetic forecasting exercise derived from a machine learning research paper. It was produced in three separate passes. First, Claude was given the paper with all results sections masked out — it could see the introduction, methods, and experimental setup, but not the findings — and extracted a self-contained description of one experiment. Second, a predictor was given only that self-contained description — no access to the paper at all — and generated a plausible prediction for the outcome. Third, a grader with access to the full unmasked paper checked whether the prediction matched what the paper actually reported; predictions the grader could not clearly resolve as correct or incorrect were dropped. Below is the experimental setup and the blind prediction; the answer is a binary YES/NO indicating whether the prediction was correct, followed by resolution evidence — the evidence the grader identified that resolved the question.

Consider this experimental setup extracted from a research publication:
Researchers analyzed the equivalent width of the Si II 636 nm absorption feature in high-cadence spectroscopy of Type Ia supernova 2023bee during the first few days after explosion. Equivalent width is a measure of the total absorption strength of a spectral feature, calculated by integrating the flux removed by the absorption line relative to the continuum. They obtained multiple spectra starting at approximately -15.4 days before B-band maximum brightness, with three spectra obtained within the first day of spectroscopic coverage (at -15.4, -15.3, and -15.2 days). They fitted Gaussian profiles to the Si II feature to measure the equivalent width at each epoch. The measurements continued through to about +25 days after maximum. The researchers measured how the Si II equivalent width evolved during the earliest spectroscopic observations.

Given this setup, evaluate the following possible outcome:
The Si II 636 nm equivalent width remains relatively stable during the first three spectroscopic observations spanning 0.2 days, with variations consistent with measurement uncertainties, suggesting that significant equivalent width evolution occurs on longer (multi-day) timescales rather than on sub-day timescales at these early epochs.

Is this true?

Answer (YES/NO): NO